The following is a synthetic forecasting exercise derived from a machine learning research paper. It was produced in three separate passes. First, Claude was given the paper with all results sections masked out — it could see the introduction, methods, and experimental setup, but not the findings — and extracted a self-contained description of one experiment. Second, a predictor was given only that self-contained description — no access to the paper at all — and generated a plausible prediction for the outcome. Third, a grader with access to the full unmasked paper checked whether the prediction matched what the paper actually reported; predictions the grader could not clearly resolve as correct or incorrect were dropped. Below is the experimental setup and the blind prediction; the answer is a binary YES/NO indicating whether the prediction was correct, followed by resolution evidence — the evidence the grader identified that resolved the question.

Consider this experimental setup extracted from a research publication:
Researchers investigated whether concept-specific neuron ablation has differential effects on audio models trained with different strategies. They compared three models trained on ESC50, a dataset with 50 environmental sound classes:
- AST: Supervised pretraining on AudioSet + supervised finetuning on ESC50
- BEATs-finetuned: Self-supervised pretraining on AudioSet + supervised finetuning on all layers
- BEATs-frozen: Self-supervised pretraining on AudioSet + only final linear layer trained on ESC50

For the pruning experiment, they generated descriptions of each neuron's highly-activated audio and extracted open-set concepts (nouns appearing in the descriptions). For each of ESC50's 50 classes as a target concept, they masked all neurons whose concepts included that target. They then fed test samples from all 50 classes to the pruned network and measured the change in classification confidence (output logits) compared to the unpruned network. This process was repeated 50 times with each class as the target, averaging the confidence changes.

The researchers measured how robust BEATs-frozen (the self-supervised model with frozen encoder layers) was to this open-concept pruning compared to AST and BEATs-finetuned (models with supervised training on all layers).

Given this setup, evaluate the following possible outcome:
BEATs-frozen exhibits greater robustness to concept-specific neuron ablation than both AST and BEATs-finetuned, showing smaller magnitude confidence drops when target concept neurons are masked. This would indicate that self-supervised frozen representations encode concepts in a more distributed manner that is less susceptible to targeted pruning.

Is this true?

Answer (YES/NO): YES